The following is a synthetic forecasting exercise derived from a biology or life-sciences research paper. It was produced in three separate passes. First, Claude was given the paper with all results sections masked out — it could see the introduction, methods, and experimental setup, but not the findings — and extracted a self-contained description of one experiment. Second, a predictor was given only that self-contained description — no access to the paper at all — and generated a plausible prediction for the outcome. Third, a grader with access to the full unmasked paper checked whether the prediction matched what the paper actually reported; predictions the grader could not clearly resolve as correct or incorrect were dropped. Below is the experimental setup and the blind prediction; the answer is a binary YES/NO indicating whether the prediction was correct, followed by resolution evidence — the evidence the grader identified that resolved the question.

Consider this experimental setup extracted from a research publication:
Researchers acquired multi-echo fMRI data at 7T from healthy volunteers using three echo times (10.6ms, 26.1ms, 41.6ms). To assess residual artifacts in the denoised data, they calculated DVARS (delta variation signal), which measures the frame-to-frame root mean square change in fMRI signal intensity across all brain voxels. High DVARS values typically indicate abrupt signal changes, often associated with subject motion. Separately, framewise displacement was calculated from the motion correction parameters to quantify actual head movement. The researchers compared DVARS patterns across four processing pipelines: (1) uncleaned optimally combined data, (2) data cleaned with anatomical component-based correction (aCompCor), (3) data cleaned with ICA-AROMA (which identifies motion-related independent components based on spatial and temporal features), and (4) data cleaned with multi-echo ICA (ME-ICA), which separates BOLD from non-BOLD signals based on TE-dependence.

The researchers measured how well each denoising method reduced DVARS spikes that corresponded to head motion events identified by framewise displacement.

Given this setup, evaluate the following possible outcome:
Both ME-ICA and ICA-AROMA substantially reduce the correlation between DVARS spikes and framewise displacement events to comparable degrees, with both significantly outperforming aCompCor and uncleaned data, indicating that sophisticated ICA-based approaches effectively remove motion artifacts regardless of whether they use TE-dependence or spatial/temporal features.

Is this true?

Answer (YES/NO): NO